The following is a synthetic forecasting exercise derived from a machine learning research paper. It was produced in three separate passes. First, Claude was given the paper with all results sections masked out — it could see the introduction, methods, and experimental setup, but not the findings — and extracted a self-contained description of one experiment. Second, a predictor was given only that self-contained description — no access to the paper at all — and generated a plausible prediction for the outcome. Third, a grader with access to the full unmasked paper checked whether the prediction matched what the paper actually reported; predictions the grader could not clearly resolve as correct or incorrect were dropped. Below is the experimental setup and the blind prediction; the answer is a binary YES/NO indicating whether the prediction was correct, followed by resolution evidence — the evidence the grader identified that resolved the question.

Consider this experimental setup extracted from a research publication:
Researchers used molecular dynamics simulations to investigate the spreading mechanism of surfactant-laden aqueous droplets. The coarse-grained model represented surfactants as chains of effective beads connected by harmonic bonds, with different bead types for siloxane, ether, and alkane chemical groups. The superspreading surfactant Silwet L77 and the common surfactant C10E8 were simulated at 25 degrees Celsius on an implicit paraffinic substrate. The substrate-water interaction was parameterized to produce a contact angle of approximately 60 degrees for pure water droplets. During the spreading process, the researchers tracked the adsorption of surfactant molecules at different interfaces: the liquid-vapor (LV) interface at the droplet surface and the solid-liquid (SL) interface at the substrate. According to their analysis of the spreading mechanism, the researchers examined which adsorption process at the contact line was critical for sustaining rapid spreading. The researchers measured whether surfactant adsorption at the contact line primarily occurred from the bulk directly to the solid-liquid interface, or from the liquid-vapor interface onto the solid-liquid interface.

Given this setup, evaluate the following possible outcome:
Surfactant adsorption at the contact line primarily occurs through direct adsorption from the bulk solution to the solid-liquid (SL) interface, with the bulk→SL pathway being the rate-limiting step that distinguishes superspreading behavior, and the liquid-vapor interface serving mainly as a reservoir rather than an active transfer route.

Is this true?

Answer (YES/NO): NO